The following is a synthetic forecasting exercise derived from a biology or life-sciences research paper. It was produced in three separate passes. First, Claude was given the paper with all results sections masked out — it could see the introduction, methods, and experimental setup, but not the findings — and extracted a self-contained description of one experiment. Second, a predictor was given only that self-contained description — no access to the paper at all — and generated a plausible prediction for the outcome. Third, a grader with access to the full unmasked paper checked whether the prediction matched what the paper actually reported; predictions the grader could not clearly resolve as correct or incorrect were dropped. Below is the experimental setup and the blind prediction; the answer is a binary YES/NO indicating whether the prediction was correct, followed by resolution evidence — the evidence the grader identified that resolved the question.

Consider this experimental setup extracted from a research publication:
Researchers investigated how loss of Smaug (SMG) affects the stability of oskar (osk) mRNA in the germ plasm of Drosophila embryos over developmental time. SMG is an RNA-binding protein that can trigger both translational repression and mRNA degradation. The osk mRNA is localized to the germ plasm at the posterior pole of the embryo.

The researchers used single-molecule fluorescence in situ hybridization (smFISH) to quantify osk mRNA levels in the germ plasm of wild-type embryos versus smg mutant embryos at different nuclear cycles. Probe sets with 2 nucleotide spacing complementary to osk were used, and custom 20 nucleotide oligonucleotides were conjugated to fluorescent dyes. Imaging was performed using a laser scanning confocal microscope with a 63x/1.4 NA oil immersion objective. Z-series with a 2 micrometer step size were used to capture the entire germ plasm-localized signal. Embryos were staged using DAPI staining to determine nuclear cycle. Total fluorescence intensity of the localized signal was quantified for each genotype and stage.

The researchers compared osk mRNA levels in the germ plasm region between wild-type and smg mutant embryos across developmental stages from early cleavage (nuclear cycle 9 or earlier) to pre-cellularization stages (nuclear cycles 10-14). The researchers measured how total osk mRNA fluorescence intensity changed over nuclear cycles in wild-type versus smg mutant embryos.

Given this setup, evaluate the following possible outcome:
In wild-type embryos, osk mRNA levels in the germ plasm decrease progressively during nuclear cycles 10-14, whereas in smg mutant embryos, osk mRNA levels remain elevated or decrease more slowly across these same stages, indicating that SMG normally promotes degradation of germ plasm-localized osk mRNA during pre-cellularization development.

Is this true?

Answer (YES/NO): NO